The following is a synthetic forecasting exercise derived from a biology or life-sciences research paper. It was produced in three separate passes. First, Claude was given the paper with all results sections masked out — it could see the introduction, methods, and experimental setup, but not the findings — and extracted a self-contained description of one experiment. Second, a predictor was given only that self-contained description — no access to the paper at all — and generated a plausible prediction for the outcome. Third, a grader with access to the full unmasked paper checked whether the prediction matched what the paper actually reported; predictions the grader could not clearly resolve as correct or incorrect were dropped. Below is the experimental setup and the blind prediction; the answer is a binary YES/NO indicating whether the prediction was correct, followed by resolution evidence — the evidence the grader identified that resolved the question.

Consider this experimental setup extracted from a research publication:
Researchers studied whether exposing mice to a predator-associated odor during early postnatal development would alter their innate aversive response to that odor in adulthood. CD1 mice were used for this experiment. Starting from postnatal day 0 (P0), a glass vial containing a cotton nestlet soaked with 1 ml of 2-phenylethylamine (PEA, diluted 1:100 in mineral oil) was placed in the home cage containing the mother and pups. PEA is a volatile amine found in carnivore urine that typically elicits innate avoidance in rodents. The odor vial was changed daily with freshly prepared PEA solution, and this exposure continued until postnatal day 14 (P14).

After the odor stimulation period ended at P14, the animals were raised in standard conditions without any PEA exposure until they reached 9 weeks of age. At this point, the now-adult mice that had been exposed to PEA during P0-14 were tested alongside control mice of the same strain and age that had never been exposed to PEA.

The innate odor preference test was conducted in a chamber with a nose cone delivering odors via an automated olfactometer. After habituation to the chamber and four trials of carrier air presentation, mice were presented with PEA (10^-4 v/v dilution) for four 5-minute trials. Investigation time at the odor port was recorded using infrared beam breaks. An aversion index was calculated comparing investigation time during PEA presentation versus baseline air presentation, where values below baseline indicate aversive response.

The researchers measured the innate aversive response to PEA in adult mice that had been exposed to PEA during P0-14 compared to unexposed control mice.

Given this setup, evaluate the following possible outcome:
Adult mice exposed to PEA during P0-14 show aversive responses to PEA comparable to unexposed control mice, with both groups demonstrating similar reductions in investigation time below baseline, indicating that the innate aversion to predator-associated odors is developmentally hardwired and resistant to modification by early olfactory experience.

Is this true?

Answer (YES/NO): NO